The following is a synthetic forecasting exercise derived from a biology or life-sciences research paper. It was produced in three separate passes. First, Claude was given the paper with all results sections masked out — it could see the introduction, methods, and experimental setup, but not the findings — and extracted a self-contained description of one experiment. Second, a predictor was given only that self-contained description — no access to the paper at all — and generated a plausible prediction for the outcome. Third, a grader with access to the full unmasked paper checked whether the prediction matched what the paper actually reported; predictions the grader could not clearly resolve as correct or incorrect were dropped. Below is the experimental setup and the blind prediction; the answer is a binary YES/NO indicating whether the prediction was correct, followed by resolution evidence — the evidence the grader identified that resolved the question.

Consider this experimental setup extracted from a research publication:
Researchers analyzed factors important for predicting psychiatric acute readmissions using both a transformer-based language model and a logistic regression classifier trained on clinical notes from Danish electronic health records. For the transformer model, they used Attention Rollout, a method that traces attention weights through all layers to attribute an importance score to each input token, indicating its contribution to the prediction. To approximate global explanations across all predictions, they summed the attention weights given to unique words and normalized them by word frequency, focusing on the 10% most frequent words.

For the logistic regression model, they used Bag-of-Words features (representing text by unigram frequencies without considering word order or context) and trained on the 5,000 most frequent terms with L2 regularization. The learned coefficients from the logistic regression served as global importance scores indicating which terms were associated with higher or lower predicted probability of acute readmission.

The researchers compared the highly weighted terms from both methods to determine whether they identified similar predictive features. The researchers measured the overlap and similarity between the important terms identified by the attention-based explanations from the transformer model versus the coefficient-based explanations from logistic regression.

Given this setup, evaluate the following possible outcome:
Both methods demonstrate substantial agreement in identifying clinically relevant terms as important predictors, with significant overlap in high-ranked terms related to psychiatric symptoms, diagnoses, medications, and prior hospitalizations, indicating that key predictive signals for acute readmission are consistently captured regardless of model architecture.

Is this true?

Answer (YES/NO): NO